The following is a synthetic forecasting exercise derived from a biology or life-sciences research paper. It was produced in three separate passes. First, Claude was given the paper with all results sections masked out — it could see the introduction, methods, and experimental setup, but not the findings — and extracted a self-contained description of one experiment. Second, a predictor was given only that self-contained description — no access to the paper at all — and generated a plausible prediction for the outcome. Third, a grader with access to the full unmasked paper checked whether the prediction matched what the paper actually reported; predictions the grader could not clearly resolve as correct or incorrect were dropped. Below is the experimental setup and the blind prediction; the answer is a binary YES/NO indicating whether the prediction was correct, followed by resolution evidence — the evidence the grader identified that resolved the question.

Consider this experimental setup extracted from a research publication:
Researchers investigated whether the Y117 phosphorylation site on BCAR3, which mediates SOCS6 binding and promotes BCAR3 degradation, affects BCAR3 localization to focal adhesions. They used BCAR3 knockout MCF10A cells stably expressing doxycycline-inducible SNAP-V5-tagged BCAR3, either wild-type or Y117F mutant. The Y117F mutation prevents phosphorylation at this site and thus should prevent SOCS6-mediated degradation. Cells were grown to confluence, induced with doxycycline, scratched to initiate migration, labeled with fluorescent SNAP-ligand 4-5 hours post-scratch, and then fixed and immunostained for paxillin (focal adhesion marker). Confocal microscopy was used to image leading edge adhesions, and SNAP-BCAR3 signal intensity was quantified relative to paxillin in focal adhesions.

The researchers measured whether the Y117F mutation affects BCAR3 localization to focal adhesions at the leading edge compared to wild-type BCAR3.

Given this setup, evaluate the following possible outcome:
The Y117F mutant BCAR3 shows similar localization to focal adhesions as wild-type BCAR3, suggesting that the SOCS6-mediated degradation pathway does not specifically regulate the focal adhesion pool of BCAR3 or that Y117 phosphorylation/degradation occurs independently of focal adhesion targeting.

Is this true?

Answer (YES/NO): YES